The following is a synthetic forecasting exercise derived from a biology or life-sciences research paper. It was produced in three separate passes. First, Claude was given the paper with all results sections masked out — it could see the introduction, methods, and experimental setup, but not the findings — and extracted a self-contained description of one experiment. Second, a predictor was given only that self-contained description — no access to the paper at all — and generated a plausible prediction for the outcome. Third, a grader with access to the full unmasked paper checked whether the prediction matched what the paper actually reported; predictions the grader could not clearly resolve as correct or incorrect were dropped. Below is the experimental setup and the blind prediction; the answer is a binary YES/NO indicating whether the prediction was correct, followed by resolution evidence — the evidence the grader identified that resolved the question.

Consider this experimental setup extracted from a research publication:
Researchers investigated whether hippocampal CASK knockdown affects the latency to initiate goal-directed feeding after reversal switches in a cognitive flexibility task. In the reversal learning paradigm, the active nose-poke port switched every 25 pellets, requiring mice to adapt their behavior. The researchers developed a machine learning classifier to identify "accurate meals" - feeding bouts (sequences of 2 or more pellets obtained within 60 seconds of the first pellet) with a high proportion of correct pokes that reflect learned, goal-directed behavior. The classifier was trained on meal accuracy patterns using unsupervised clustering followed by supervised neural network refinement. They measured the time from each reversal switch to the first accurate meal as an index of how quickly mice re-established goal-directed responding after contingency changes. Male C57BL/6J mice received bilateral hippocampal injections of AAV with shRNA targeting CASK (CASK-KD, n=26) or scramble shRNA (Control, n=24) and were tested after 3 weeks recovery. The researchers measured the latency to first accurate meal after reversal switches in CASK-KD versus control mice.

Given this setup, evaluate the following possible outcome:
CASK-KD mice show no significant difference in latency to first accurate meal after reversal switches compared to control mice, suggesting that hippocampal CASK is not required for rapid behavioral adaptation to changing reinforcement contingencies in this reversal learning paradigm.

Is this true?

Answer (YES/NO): NO